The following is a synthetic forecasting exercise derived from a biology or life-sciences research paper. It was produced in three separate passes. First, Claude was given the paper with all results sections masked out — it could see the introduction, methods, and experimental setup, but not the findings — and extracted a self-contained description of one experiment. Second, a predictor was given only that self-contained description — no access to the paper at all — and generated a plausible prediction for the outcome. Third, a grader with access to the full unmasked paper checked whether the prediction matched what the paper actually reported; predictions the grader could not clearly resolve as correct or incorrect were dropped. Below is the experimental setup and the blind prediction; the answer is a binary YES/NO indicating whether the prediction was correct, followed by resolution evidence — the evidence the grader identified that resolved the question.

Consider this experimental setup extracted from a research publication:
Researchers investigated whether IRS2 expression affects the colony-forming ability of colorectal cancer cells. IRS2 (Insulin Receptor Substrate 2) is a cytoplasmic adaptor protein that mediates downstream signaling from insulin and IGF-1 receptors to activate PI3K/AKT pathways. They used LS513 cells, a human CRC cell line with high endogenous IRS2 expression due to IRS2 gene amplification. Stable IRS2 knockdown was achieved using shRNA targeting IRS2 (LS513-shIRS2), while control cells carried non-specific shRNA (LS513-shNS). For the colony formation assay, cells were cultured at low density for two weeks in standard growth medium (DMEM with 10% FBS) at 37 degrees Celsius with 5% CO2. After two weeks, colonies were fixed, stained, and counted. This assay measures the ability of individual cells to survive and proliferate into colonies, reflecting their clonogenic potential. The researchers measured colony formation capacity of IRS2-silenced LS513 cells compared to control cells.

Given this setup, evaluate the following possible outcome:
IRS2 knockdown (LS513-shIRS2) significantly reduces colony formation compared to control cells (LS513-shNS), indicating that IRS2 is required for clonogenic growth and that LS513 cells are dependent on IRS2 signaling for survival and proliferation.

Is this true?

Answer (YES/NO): YES